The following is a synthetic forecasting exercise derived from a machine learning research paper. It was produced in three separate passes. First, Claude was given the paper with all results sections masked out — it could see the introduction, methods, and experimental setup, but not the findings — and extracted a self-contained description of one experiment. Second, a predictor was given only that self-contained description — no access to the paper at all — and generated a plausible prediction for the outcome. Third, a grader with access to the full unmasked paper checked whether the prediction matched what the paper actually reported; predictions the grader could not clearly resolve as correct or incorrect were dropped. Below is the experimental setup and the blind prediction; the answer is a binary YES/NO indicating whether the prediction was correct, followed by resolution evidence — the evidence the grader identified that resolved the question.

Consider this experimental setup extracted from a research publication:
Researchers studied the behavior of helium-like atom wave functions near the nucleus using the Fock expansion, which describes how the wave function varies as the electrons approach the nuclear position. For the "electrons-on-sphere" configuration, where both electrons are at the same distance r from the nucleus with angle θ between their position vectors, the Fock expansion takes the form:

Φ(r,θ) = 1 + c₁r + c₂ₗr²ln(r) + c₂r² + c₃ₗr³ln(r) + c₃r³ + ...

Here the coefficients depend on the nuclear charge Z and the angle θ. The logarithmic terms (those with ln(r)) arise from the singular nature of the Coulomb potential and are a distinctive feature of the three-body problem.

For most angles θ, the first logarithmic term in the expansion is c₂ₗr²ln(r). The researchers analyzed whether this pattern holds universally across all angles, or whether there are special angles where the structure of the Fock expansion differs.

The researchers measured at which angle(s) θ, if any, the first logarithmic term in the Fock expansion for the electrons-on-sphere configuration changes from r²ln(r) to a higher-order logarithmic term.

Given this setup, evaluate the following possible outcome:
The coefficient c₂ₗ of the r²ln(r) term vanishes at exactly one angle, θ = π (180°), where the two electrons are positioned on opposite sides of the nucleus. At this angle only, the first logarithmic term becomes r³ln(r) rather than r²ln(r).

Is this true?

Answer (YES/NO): NO